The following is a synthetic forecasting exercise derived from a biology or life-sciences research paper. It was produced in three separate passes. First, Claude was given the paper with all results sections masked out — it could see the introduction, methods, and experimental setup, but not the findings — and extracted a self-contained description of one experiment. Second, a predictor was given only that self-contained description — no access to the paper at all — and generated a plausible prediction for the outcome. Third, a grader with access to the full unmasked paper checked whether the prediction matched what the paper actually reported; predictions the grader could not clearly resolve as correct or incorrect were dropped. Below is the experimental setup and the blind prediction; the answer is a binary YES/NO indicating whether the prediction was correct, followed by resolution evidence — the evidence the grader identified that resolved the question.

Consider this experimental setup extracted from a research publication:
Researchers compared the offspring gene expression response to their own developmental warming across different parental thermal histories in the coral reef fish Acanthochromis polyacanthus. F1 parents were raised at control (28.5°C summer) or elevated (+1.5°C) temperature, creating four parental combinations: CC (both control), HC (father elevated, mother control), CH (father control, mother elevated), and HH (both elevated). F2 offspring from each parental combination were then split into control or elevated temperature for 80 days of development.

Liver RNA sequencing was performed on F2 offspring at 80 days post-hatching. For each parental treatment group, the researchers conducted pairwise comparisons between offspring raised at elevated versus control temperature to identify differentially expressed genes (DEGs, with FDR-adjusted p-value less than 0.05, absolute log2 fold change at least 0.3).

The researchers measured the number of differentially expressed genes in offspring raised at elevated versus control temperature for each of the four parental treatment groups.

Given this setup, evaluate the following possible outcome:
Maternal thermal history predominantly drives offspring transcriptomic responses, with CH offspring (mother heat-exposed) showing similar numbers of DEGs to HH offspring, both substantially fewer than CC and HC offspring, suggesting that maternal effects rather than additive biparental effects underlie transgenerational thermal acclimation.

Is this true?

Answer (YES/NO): NO